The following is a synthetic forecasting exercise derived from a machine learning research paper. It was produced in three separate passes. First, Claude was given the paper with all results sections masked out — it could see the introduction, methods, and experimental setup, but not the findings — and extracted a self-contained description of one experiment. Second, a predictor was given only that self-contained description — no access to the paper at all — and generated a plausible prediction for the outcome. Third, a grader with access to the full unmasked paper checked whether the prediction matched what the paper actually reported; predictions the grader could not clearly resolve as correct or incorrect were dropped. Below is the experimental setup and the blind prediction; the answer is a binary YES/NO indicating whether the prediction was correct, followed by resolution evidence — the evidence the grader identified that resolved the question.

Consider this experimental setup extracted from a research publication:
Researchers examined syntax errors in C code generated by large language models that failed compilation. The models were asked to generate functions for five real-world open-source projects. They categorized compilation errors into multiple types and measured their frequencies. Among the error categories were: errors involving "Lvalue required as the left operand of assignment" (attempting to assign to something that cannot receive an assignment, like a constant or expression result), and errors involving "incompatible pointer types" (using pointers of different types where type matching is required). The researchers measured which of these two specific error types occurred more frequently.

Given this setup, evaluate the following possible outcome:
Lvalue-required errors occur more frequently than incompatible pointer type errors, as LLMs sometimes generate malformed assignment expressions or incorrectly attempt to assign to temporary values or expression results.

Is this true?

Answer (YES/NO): YES